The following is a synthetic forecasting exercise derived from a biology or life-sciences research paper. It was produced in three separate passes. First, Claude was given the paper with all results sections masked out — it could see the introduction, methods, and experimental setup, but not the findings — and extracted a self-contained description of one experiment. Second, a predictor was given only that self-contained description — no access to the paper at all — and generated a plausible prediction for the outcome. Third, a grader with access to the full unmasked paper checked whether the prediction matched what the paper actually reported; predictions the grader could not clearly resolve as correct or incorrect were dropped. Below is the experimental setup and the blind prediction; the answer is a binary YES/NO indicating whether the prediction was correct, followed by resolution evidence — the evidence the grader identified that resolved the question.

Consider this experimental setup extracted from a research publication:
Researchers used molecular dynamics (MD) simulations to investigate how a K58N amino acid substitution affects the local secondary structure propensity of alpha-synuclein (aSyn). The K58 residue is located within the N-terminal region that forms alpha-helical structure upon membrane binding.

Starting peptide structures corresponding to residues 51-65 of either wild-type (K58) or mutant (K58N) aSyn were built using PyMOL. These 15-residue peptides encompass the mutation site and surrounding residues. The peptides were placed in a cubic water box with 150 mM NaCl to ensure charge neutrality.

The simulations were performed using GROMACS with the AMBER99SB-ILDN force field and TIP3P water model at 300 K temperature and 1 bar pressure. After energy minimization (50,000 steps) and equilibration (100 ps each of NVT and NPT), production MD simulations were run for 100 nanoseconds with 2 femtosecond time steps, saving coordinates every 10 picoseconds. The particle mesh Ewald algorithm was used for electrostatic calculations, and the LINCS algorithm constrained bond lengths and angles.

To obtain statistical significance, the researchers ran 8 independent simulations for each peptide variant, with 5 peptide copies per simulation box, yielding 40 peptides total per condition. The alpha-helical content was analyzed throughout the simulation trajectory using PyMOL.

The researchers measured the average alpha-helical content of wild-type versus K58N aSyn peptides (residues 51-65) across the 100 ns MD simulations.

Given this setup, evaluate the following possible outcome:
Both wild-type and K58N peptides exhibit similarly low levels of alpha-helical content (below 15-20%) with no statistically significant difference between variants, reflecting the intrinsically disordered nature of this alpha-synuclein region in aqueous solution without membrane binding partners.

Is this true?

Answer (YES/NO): NO